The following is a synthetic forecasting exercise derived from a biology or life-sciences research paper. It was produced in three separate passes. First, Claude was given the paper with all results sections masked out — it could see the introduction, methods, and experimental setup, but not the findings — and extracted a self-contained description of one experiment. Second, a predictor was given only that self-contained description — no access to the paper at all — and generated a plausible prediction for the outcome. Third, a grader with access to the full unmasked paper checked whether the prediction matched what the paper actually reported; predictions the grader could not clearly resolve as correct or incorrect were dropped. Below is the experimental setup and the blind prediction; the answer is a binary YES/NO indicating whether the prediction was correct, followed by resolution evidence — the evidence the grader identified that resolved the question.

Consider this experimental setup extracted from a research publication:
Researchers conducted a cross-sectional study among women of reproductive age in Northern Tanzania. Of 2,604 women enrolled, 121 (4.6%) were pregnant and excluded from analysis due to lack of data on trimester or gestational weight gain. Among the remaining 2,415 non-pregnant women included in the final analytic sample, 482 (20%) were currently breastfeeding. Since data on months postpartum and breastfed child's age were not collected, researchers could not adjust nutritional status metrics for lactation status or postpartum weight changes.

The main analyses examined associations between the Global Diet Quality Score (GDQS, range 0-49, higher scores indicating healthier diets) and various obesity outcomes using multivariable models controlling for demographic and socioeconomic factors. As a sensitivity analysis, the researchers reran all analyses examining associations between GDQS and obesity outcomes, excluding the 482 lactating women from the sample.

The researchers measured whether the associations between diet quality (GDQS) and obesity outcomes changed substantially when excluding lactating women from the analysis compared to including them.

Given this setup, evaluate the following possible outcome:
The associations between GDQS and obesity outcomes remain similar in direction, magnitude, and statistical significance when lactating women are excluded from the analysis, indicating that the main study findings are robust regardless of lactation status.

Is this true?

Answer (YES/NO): NO